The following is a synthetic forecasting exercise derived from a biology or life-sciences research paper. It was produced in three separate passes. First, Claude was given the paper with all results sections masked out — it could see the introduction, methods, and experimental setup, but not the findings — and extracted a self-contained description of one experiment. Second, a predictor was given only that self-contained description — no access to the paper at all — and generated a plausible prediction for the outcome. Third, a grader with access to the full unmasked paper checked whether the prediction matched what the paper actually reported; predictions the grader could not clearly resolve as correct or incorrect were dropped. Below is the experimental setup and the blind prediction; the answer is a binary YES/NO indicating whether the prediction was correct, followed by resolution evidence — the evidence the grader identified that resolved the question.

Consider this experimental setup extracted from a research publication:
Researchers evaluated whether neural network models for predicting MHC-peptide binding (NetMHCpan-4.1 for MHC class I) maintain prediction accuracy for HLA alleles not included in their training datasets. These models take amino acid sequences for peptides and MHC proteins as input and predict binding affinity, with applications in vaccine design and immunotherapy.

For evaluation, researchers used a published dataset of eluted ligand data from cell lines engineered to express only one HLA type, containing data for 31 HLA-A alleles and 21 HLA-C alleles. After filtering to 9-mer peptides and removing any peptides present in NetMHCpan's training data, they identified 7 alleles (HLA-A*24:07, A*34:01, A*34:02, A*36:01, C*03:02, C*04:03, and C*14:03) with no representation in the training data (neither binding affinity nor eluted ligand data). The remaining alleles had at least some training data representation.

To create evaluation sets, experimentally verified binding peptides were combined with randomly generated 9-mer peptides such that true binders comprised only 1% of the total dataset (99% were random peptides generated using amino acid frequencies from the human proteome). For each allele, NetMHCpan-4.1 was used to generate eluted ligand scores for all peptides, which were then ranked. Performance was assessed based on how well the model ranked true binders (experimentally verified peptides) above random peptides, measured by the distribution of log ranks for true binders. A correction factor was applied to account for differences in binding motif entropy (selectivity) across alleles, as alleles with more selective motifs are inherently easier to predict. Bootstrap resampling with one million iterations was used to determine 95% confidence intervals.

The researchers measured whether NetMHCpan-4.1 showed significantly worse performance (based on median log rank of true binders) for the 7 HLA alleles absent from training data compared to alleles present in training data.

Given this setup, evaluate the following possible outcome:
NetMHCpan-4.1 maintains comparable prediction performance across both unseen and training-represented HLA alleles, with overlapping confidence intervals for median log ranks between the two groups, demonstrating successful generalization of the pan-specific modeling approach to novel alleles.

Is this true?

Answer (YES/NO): NO